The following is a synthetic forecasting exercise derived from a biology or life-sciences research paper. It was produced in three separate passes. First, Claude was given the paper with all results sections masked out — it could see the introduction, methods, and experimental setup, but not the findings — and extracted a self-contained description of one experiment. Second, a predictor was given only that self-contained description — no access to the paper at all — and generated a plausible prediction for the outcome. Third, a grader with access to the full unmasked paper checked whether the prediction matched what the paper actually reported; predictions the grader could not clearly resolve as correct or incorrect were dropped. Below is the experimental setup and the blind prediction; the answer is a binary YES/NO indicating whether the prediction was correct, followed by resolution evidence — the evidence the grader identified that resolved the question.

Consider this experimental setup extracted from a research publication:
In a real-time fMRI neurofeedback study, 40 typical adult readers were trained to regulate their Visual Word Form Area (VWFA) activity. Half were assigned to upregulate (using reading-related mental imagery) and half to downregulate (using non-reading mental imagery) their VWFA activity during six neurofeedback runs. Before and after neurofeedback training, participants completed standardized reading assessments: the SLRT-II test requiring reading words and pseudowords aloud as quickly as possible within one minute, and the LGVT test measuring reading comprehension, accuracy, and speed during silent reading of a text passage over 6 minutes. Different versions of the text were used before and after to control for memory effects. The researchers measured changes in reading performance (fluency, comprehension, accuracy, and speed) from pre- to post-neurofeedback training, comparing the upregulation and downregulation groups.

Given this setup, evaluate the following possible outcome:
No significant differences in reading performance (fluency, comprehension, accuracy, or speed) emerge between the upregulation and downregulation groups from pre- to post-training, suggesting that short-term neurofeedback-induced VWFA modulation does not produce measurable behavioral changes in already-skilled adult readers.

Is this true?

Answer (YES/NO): YES